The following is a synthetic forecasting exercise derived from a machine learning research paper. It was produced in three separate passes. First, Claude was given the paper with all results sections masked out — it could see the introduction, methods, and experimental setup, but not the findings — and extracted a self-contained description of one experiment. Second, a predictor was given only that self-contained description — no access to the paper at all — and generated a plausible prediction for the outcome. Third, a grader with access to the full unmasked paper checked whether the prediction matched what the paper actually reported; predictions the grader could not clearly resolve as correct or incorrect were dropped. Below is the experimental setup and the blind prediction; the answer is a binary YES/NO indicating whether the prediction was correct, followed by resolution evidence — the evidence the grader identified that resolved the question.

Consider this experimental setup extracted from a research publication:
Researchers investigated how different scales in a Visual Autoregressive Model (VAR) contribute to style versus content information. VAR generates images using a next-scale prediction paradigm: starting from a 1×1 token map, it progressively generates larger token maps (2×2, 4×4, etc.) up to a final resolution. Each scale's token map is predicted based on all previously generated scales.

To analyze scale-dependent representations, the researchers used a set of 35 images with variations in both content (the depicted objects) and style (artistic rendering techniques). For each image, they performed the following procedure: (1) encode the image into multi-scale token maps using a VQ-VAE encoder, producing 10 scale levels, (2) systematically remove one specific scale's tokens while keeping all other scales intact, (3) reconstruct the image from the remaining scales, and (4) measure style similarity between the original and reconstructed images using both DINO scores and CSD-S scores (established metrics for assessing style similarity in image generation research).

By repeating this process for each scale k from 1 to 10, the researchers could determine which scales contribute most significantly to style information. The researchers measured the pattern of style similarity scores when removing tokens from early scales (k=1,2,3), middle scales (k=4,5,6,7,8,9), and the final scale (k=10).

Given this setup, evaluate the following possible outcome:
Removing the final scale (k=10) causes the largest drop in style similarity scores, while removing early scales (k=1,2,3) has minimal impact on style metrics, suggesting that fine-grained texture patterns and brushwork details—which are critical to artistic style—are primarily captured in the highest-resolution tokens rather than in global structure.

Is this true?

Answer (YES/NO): NO